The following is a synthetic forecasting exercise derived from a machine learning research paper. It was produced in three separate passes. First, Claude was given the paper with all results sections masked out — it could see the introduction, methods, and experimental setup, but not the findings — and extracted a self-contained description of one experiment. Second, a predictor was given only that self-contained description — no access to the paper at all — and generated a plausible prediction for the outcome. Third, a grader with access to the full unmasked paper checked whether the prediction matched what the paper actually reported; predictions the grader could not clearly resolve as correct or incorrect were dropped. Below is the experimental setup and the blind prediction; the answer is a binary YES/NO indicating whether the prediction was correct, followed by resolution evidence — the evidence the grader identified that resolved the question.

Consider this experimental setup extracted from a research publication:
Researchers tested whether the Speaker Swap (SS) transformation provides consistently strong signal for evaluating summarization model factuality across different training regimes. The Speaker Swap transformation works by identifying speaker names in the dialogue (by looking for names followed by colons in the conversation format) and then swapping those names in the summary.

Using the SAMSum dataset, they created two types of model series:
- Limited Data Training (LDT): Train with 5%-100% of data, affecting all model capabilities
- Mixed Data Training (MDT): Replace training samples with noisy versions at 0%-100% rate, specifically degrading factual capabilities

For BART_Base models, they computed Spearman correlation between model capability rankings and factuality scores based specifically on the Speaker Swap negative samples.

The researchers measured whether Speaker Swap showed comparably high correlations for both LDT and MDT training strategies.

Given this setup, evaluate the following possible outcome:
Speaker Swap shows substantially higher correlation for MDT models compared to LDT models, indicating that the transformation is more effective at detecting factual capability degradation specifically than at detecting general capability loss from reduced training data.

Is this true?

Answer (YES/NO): NO